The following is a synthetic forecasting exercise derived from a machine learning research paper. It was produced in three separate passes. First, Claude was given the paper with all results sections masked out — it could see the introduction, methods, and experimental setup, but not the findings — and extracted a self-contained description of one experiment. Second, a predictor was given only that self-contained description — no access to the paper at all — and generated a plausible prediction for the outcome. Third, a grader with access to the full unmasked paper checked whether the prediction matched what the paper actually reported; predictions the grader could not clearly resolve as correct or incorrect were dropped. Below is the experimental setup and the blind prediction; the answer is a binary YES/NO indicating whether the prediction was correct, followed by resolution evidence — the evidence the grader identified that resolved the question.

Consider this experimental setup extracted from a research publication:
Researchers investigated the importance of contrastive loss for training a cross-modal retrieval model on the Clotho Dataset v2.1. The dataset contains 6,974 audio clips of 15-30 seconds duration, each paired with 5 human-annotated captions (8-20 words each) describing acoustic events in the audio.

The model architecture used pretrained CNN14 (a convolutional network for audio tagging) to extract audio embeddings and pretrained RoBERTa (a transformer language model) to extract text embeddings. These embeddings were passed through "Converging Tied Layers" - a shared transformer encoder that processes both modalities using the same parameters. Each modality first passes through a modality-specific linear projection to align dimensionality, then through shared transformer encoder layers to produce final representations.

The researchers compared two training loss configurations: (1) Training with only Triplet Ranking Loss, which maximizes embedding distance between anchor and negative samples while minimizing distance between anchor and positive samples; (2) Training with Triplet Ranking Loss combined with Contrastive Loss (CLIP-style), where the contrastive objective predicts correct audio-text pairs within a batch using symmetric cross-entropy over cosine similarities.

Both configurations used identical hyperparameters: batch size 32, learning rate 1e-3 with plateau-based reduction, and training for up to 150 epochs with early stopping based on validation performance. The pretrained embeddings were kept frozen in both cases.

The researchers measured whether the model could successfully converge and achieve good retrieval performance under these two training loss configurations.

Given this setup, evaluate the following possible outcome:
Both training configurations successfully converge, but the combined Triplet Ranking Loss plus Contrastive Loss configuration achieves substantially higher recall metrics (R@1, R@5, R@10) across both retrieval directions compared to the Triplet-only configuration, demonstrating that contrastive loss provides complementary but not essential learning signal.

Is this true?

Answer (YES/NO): NO